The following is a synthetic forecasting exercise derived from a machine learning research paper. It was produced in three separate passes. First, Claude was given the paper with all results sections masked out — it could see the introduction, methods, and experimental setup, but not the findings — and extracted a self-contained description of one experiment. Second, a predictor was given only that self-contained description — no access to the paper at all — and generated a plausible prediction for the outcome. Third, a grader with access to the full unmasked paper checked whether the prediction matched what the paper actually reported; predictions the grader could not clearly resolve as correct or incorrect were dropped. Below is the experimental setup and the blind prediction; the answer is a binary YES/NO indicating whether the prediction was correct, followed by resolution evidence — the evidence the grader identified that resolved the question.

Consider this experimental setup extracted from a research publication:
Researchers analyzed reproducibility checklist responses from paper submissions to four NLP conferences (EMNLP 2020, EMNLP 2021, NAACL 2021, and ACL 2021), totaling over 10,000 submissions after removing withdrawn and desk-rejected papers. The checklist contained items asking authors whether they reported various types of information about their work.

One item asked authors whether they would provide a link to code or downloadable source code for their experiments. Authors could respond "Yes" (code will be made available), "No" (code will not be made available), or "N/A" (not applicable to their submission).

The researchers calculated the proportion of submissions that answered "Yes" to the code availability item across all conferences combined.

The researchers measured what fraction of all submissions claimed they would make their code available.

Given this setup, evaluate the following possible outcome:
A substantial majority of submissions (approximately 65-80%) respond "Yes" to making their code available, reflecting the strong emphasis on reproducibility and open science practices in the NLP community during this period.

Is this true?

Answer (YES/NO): NO